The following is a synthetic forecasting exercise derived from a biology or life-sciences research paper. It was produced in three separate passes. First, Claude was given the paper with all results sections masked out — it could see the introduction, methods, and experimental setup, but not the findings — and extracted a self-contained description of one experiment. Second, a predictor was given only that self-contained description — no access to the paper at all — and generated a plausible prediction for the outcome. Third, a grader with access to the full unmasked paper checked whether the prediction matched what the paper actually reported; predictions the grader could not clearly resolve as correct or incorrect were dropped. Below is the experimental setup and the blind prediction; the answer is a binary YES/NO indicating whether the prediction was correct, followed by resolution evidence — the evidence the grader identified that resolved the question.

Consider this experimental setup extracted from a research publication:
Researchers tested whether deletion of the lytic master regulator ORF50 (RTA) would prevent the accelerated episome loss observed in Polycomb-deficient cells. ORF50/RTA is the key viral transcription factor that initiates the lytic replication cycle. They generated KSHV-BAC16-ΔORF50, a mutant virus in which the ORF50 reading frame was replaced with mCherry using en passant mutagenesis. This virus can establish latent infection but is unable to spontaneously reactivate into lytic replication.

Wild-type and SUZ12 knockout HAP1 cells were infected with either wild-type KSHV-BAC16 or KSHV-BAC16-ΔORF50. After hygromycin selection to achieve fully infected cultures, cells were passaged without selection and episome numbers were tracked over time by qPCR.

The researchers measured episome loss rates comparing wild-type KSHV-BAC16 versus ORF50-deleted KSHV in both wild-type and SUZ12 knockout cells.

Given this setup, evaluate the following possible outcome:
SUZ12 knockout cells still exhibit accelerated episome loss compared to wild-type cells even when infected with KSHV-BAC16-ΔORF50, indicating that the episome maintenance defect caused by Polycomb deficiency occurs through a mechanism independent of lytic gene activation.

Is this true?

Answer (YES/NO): YES